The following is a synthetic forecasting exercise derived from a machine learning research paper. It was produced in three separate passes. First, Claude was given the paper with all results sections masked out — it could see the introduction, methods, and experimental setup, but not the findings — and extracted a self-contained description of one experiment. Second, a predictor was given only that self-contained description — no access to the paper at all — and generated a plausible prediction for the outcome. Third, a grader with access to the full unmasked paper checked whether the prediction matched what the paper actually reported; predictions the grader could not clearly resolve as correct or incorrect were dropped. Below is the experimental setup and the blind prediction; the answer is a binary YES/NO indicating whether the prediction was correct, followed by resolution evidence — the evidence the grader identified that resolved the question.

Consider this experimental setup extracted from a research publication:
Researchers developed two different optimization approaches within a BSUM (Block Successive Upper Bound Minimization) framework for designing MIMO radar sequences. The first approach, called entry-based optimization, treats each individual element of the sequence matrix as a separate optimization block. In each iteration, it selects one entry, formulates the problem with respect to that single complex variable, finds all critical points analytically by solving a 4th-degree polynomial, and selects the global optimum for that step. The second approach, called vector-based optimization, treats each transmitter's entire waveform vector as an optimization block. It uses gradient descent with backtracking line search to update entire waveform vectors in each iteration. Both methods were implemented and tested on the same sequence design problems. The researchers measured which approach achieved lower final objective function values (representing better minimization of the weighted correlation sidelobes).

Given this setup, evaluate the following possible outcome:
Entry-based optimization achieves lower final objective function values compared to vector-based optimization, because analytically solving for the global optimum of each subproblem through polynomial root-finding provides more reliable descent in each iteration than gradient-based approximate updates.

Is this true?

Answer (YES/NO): YES